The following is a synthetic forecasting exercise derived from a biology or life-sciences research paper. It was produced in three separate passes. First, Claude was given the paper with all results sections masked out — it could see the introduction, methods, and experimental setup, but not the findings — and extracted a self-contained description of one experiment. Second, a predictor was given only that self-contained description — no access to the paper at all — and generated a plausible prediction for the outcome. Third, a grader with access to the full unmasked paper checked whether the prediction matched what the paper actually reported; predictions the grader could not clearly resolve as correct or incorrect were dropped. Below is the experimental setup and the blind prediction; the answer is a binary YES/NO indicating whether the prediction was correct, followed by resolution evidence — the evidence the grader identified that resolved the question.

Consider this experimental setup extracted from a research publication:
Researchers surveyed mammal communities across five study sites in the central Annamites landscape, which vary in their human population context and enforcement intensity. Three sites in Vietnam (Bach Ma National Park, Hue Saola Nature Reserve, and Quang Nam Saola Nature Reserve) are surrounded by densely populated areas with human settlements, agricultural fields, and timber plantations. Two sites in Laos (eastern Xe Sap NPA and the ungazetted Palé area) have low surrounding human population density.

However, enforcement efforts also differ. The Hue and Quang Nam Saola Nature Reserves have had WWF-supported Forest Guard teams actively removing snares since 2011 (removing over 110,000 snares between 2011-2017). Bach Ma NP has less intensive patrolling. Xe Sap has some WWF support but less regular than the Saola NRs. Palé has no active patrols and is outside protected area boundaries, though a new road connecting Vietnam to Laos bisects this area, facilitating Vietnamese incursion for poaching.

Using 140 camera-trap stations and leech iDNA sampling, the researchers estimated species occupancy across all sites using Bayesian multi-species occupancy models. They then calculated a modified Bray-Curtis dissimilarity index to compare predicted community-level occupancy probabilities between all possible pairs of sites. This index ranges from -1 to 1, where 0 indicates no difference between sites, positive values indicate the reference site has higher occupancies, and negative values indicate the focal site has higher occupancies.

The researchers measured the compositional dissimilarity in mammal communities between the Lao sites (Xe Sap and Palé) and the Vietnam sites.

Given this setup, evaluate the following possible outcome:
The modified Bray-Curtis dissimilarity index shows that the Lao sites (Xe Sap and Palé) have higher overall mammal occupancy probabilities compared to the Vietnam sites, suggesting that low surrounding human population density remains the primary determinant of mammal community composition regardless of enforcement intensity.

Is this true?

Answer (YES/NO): NO